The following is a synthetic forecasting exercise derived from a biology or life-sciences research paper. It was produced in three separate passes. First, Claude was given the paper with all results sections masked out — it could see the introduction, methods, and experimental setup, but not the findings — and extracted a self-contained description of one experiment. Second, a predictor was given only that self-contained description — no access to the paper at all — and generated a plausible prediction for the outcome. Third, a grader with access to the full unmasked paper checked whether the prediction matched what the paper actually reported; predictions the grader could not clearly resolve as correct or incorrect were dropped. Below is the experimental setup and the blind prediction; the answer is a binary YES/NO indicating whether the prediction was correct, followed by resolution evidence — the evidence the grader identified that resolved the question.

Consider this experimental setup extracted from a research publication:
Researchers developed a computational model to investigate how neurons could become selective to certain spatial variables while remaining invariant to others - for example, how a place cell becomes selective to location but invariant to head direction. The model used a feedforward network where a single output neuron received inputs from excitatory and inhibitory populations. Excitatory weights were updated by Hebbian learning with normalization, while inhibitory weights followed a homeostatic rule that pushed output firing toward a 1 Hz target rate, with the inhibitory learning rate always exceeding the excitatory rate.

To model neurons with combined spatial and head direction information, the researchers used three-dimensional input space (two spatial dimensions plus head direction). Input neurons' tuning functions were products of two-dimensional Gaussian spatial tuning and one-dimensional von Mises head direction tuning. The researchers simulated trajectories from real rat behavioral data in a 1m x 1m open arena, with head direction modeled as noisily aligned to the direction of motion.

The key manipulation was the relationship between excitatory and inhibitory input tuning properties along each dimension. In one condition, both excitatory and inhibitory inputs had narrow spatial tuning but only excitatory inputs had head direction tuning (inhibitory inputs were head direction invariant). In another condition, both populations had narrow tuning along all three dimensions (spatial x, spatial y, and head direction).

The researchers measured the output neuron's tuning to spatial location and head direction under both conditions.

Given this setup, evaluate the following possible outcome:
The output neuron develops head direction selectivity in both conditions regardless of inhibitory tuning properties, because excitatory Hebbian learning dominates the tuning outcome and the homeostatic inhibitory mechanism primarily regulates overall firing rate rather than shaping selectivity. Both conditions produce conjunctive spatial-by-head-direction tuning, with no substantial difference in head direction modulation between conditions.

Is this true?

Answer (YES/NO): NO